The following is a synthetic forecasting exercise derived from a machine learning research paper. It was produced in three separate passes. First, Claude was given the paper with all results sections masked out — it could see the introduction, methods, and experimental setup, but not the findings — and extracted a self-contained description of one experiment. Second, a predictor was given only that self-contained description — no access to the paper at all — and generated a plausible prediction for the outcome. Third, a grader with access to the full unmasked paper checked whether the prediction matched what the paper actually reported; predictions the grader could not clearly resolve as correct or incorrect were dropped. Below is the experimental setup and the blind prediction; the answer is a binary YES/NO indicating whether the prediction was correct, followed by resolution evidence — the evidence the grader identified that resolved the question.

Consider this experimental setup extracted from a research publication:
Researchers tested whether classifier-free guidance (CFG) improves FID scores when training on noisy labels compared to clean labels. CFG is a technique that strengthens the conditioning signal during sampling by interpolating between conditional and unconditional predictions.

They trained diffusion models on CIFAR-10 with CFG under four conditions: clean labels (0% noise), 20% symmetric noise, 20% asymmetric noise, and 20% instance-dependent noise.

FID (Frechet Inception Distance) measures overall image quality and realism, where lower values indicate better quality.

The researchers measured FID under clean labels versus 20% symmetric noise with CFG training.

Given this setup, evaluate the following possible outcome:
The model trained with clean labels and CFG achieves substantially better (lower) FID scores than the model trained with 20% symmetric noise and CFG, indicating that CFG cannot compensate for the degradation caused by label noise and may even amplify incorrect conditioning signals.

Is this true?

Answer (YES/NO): NO